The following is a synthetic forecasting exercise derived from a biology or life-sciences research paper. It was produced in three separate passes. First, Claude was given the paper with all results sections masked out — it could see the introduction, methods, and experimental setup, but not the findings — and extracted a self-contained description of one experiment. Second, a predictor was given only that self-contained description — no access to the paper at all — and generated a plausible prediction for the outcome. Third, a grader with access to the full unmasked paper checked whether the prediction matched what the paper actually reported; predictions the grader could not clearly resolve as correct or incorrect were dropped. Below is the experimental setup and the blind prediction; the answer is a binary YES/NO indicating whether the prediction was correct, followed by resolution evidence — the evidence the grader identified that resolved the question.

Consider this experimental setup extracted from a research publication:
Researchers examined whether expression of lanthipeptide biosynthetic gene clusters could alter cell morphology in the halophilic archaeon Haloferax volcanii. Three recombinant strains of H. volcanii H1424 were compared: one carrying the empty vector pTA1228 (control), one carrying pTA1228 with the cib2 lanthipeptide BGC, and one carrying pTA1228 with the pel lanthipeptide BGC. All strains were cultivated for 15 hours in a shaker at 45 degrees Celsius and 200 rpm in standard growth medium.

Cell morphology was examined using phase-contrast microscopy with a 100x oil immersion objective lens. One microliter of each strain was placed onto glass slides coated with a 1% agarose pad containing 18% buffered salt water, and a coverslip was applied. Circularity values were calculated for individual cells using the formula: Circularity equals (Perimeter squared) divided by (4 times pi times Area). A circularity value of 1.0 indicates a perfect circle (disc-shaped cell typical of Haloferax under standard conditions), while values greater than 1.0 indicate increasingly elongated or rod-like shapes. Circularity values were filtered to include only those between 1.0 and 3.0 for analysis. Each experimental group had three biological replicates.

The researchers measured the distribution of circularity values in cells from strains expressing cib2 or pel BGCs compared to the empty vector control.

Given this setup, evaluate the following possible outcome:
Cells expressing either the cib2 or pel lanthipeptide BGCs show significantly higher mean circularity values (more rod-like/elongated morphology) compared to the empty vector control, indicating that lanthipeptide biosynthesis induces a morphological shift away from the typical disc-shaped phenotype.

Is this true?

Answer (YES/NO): YES